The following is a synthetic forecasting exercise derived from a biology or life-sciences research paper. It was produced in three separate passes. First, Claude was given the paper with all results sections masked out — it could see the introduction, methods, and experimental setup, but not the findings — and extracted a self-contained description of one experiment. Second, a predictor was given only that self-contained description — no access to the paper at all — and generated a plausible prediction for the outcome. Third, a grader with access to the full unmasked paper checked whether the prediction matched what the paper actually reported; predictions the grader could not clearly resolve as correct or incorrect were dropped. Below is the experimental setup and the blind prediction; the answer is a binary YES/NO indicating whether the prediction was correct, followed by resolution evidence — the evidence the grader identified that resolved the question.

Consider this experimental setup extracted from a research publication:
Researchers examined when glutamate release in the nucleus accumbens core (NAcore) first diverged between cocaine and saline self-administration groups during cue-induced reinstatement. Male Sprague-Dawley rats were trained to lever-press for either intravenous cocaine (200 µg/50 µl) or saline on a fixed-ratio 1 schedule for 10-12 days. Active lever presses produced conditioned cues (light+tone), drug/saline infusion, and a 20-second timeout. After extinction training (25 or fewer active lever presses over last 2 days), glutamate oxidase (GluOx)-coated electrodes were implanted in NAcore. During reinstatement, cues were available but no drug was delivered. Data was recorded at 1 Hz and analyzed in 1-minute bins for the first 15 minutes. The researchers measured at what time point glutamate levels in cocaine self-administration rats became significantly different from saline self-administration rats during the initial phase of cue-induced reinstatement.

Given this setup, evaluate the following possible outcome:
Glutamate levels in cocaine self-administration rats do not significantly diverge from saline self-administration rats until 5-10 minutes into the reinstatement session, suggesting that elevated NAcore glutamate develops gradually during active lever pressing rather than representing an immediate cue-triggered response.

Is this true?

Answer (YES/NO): YES